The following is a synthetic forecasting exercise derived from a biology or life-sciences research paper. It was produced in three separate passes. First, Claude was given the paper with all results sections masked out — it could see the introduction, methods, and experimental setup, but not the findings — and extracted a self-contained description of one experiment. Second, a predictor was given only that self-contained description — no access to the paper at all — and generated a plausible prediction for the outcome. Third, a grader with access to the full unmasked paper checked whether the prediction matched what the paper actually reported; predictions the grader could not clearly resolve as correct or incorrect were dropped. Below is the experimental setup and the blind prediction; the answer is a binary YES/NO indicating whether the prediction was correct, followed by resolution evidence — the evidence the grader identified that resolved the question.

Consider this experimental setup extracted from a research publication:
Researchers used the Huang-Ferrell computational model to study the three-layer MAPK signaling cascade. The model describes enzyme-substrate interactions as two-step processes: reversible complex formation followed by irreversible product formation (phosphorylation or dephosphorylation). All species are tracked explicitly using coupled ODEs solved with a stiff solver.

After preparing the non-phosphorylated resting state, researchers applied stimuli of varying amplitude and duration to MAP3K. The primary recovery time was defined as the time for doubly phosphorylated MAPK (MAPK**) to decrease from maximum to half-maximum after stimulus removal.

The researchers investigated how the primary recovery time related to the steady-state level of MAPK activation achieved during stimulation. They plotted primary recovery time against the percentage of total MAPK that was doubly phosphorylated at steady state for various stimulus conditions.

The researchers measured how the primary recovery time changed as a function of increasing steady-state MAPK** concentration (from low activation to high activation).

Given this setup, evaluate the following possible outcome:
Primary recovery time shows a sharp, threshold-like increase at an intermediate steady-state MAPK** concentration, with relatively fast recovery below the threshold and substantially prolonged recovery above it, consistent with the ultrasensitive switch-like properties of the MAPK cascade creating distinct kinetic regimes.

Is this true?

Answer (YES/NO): NO